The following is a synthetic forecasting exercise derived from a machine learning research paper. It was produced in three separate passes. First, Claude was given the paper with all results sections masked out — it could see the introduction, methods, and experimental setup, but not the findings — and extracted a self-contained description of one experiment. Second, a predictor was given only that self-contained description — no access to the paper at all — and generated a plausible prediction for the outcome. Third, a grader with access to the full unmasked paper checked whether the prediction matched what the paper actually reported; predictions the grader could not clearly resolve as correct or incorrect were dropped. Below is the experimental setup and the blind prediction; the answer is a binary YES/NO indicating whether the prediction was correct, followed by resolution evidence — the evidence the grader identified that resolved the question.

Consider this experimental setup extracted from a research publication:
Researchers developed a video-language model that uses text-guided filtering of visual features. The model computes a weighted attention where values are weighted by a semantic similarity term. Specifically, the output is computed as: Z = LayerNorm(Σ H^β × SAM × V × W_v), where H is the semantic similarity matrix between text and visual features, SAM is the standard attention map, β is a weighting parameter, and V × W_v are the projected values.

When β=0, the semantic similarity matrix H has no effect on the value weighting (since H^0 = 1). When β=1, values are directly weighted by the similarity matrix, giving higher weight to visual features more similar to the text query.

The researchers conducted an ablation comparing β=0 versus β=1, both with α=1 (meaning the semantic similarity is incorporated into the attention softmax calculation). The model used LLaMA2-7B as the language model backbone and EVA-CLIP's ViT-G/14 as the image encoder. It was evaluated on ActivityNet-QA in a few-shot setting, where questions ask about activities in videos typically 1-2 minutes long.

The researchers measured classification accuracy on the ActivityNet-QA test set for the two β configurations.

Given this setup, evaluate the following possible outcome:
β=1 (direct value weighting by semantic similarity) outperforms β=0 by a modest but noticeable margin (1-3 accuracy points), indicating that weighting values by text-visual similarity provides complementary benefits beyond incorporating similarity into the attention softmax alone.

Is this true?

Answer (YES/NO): NO